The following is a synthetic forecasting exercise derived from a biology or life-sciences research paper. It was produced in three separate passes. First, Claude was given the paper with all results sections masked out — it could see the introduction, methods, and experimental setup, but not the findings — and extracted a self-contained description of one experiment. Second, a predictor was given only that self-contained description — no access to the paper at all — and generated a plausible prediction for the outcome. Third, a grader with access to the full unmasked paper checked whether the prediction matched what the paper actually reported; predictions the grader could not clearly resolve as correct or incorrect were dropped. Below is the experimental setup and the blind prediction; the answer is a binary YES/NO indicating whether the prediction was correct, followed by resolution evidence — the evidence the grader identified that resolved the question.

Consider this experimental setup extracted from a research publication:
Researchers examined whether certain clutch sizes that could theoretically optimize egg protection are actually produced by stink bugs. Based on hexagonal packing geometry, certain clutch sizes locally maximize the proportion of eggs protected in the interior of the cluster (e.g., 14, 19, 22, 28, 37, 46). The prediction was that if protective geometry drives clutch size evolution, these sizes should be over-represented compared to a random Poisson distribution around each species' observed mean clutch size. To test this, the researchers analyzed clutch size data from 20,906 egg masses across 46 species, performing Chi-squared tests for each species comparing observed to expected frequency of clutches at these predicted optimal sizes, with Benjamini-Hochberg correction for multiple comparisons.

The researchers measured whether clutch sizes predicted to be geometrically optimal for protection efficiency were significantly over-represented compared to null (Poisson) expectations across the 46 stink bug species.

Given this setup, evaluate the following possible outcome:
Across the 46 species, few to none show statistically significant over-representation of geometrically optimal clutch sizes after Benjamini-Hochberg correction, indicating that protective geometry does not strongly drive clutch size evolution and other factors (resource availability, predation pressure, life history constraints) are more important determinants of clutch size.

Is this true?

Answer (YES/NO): NO